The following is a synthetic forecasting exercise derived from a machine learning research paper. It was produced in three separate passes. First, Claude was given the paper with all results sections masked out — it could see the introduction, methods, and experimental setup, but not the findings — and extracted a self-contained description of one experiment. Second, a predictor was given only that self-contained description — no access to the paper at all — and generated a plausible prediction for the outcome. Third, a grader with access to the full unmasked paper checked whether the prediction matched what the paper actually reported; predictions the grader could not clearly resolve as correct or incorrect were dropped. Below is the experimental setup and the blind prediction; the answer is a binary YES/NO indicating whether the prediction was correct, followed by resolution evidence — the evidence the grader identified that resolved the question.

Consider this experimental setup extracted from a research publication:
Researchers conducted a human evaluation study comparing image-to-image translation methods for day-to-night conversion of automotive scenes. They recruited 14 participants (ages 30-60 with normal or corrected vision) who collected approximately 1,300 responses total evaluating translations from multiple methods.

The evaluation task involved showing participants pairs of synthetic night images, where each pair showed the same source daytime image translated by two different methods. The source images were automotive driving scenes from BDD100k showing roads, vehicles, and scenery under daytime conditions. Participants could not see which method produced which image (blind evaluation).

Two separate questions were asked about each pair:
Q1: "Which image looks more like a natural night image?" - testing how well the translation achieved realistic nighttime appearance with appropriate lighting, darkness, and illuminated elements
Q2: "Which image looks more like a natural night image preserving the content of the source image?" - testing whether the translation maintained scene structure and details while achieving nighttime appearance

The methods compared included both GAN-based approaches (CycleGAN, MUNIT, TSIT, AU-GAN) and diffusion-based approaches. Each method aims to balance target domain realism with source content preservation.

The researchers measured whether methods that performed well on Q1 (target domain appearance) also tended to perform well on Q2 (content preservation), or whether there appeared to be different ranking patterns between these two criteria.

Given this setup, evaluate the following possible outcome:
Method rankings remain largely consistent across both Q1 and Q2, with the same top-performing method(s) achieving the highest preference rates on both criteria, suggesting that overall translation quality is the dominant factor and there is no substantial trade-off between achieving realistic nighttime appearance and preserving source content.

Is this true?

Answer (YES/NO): NO